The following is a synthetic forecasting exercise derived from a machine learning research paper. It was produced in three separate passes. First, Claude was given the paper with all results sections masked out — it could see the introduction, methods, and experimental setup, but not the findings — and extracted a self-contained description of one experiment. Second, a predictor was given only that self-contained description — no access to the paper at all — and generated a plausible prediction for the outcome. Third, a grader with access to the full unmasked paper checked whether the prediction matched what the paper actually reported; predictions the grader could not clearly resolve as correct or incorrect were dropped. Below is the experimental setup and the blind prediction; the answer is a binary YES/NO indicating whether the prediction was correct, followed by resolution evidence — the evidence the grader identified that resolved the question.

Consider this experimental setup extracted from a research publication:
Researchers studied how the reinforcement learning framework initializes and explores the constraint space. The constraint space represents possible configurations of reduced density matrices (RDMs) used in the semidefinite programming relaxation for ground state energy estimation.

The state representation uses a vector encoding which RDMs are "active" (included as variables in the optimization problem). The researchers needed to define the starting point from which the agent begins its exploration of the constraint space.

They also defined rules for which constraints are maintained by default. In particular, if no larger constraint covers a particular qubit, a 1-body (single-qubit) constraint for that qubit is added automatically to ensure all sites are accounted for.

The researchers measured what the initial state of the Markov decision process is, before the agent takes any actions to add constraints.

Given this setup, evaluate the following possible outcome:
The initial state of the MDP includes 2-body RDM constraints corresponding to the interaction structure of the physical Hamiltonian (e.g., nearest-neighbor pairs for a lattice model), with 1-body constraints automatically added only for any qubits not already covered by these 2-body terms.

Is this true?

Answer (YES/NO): NO